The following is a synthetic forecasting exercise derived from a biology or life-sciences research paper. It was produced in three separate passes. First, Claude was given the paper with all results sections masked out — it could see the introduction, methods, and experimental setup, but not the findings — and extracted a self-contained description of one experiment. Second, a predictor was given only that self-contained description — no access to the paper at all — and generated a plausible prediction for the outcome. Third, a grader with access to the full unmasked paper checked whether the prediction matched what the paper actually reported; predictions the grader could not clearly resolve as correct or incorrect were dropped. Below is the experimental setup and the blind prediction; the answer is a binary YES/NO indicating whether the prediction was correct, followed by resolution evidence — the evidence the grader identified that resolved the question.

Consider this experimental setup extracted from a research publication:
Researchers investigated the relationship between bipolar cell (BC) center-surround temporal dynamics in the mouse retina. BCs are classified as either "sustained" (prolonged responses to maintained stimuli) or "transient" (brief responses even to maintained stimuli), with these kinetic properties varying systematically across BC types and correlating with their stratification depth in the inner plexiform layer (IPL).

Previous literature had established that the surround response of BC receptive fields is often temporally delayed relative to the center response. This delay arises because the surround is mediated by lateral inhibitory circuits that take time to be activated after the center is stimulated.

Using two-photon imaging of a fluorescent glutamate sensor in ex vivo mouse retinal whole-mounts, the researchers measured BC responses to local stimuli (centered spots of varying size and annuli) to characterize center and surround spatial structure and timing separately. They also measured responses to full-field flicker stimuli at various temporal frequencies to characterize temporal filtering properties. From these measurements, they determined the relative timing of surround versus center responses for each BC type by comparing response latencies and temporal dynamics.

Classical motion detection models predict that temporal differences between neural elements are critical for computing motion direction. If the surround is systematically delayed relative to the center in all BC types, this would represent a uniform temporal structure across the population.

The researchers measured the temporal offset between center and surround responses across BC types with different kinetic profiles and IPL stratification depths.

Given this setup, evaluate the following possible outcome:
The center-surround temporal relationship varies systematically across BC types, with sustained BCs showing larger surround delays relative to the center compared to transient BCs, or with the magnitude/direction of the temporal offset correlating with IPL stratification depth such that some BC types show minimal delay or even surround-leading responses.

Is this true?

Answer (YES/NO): YES